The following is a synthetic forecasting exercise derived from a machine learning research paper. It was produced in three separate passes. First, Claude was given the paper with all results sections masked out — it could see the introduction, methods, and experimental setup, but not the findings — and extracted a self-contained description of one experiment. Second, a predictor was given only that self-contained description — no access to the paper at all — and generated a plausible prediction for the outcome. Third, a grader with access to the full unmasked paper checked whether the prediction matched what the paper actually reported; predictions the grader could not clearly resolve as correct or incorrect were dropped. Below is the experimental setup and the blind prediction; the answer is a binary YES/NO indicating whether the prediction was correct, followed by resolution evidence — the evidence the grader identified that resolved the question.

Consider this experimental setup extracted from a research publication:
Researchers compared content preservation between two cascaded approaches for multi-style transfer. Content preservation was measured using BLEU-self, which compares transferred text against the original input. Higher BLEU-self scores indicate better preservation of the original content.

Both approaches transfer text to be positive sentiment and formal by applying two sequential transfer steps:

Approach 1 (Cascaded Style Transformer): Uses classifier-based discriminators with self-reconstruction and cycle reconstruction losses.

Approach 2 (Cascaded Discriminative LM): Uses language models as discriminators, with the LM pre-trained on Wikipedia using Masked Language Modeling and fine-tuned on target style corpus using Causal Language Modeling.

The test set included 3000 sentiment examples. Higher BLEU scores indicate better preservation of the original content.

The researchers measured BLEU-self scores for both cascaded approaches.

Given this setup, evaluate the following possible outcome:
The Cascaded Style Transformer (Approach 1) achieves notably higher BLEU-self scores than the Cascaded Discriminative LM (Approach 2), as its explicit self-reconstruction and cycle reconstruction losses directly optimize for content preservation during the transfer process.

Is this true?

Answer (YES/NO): NO